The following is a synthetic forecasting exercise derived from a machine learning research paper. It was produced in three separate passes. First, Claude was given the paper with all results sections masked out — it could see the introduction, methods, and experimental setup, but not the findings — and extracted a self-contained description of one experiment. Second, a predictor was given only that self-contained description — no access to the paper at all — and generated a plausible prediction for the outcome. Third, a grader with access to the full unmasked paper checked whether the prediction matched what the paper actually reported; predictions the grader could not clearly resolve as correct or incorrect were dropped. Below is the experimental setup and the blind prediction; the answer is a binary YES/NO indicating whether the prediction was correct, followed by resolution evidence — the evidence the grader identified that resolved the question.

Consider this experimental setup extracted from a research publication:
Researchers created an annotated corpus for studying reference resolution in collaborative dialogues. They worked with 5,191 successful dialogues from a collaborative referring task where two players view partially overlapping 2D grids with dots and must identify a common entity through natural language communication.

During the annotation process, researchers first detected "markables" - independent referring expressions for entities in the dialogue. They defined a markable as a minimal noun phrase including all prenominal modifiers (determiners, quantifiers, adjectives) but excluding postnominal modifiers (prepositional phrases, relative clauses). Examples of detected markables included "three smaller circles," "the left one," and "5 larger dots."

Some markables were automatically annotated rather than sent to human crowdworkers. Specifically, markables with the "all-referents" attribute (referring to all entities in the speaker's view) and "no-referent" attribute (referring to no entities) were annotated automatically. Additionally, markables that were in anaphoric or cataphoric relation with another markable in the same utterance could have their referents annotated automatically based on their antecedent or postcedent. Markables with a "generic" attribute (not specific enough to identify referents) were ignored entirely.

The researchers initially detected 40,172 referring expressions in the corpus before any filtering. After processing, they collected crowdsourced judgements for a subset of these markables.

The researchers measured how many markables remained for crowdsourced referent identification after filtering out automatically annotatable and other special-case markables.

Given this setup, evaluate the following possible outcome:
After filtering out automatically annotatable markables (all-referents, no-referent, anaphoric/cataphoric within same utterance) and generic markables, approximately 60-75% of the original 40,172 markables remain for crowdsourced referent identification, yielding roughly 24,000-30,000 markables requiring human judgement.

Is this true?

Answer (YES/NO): NO